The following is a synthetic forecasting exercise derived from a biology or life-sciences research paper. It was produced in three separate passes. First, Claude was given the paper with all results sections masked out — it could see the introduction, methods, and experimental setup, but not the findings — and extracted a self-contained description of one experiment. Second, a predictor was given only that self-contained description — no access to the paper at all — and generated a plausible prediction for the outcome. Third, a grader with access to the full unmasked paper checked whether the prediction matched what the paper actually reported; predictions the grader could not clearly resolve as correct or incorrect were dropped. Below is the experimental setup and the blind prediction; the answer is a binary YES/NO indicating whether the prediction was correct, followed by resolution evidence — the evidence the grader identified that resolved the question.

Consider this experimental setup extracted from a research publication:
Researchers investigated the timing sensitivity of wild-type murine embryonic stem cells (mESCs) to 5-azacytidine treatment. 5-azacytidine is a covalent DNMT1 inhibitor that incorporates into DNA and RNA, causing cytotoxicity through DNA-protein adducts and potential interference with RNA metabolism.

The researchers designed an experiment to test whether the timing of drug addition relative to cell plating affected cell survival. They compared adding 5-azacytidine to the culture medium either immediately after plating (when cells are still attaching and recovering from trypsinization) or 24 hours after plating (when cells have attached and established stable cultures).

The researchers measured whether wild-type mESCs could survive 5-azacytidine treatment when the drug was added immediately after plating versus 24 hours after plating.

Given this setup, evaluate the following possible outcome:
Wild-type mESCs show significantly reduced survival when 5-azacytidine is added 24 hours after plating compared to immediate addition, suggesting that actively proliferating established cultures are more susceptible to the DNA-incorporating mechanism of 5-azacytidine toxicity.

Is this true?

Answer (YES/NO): NO